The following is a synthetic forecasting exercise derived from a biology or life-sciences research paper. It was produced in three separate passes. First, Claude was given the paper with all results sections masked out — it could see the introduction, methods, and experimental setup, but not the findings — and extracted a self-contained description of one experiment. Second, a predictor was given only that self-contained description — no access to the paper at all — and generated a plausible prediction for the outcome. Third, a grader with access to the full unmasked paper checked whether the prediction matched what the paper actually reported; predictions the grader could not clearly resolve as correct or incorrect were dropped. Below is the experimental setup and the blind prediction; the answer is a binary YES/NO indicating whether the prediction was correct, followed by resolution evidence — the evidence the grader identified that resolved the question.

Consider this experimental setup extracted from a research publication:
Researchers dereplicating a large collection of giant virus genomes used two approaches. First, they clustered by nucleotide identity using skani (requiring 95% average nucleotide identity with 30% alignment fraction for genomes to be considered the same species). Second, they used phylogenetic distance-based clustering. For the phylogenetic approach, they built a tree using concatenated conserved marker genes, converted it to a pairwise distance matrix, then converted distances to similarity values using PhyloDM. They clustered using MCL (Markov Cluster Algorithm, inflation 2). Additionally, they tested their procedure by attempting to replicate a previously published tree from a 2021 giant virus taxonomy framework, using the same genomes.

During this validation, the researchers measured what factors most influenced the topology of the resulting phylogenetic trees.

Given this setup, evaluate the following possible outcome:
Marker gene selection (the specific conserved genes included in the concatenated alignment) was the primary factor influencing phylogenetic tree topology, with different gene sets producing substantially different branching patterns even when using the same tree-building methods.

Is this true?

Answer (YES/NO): YES